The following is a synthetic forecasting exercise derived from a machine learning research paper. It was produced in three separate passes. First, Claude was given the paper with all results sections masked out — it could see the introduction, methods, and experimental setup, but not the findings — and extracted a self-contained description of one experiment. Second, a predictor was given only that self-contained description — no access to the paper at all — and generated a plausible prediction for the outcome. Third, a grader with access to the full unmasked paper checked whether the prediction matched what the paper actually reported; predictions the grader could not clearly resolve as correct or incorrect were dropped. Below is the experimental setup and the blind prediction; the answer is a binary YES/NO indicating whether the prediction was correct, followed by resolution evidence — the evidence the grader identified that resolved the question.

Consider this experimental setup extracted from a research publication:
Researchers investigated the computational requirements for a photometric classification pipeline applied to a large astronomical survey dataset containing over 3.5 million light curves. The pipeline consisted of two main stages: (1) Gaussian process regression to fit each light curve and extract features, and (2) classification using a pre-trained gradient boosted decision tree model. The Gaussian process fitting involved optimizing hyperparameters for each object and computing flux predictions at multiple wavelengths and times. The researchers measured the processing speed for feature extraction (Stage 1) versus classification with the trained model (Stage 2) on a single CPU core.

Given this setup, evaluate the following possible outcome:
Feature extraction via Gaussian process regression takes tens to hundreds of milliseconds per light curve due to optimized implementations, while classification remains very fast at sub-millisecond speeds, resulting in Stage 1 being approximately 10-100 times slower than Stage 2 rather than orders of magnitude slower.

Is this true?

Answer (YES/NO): NO